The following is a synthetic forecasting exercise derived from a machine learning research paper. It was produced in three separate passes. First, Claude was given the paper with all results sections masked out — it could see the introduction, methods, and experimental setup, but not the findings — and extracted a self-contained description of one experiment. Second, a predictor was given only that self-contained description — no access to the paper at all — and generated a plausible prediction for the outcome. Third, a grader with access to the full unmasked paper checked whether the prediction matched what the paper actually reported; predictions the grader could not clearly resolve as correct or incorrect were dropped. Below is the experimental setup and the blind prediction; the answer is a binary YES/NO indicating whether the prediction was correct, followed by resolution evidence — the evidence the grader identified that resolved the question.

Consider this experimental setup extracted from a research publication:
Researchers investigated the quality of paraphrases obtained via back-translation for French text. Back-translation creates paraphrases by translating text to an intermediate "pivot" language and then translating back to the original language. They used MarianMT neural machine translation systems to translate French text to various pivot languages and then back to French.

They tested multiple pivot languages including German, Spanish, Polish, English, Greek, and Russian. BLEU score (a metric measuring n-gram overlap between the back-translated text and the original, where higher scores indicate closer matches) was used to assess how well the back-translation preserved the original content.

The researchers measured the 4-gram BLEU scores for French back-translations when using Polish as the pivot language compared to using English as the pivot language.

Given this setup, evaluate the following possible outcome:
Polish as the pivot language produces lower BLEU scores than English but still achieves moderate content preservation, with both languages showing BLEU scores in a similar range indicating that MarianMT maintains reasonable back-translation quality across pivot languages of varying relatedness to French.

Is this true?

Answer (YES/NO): NO